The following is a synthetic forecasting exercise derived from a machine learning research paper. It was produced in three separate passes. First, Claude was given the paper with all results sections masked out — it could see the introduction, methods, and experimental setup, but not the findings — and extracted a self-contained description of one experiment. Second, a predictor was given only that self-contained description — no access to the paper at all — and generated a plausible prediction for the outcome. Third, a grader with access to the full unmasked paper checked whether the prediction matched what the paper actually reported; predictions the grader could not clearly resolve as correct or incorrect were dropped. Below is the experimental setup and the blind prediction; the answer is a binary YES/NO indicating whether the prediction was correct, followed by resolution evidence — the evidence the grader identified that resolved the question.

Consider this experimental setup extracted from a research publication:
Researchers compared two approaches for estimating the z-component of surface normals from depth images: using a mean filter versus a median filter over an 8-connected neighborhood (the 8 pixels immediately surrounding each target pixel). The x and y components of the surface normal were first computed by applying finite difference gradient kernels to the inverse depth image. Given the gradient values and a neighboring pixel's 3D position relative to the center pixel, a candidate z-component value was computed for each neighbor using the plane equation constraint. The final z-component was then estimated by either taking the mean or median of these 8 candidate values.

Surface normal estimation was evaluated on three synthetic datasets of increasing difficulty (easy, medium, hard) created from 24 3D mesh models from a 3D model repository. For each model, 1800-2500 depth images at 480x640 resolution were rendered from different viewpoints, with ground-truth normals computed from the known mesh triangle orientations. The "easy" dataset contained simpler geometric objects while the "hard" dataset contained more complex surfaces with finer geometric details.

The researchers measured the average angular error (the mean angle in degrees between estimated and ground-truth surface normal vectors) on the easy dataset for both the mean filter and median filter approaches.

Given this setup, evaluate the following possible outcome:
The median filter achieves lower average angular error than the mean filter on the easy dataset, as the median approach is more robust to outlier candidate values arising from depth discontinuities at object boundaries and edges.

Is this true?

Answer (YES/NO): YES